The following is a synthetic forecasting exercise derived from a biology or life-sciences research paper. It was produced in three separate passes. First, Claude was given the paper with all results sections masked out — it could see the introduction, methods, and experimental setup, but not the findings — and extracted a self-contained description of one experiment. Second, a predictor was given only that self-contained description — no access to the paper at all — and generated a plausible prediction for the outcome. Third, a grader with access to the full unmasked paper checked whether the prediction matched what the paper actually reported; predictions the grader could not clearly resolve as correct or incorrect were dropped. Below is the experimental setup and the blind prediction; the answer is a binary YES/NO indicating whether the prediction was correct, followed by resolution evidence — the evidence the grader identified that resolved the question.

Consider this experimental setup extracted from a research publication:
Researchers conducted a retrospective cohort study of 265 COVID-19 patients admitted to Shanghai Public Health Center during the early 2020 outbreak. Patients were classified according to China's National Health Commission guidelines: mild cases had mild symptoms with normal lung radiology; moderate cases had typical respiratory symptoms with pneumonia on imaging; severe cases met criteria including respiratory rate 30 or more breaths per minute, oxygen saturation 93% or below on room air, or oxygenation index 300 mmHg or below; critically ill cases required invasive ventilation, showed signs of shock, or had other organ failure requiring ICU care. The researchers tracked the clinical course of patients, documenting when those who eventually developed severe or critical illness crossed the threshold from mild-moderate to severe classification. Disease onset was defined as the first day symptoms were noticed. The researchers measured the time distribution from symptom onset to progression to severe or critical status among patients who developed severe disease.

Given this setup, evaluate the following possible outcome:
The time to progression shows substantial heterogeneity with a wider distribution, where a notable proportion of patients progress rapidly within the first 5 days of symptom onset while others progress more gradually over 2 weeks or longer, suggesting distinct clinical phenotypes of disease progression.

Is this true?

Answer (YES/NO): NO